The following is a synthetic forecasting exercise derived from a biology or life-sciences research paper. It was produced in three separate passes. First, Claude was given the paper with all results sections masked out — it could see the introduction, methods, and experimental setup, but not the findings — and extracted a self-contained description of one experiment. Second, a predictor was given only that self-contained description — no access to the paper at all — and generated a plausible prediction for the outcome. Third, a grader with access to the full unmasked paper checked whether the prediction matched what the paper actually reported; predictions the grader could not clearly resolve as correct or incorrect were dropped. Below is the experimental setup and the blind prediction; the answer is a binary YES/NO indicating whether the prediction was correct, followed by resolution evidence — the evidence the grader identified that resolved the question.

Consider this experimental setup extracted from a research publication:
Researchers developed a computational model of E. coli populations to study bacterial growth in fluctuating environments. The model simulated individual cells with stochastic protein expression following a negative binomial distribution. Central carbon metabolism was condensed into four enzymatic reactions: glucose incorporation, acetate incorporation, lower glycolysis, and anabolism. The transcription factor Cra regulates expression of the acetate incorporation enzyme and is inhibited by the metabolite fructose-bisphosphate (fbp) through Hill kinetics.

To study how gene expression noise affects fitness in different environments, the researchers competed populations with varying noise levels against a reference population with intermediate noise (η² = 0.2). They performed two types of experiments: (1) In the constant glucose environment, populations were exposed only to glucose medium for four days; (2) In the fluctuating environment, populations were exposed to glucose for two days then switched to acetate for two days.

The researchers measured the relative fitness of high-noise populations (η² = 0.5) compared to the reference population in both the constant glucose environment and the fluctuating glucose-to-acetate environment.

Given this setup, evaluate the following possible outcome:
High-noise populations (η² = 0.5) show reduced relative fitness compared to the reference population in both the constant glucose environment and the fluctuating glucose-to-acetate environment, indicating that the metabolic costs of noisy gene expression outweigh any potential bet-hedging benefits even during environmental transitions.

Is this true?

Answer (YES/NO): NO